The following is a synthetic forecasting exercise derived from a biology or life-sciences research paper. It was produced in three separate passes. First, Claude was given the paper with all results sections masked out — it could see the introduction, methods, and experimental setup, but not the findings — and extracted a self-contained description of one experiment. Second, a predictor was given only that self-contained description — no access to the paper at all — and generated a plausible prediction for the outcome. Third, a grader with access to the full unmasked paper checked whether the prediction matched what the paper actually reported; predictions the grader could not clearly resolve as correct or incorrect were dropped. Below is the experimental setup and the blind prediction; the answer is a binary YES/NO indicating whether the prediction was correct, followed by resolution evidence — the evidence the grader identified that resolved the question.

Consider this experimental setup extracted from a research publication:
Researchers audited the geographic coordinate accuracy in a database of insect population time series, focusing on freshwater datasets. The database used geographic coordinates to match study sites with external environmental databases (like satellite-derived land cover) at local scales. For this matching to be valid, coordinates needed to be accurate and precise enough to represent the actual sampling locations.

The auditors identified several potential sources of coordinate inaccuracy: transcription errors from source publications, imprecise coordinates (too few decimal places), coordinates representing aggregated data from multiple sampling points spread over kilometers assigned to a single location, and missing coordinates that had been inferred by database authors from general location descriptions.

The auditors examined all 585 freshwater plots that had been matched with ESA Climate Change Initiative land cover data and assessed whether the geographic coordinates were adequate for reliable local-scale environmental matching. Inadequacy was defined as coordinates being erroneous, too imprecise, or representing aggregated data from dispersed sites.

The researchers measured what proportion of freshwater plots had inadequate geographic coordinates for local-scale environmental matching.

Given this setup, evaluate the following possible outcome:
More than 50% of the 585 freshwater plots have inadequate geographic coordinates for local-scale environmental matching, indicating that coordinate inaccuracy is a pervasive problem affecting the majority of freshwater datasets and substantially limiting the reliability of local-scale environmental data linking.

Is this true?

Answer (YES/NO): NO